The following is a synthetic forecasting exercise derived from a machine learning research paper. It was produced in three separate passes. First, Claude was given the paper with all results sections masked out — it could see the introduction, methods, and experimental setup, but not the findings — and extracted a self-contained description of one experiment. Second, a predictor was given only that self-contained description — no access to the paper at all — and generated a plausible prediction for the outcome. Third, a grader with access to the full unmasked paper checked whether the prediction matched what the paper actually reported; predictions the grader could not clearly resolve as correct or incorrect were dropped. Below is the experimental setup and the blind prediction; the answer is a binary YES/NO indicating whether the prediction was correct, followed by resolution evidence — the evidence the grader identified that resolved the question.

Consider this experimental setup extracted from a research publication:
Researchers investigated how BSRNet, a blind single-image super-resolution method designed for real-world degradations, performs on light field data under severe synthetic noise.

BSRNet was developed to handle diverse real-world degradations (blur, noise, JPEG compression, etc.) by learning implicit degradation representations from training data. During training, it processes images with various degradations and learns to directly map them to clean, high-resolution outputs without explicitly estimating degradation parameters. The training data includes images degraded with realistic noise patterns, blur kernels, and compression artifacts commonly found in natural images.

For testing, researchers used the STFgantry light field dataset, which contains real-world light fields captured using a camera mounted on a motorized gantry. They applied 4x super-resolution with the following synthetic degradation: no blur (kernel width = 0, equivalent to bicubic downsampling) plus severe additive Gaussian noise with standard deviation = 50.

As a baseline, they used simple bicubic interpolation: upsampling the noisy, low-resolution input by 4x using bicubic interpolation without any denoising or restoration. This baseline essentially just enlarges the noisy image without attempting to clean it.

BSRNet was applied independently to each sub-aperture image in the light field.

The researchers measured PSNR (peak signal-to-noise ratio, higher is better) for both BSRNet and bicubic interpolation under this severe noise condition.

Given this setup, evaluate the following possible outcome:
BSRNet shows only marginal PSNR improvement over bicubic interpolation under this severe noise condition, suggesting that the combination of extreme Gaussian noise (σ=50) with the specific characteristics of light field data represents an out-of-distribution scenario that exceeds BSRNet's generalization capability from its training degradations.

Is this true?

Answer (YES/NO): NO